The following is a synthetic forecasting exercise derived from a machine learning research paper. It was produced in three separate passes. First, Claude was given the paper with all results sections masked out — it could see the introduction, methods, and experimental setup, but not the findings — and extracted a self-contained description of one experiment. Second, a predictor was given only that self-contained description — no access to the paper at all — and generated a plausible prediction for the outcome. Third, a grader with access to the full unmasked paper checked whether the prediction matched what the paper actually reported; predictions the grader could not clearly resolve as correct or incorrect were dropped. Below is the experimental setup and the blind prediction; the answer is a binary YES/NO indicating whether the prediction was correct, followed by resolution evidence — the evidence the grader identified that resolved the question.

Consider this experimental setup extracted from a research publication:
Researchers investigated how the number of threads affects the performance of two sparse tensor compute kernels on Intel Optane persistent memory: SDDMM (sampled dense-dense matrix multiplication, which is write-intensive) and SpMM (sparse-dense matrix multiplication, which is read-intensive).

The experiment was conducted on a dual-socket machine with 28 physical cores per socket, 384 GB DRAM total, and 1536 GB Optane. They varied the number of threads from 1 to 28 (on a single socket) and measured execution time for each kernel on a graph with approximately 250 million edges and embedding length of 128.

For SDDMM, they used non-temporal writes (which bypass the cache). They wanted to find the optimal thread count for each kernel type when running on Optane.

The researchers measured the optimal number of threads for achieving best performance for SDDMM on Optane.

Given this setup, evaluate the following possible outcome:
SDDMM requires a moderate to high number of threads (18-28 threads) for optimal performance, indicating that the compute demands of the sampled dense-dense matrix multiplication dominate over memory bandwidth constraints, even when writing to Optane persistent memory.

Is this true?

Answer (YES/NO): NO